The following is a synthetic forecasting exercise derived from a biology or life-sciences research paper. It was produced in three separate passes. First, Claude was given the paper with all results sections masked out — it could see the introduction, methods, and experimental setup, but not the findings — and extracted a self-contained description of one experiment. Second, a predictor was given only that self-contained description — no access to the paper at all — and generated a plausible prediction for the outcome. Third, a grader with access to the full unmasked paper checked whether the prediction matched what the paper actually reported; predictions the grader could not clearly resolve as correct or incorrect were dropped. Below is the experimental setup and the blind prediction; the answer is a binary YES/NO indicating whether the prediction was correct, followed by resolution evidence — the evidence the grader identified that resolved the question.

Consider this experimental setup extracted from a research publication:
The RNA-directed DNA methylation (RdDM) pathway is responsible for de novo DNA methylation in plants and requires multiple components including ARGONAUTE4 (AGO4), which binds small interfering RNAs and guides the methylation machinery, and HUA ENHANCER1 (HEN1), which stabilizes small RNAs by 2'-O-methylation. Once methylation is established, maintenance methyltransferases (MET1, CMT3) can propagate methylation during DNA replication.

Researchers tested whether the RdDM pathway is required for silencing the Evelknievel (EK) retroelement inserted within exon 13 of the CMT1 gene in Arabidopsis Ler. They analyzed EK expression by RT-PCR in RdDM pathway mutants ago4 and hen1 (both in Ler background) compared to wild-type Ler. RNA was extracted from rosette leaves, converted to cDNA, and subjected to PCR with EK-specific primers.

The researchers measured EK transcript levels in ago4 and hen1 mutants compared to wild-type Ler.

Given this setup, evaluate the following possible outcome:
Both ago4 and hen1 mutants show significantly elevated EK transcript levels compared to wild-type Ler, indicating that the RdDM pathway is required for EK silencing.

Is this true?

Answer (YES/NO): NO